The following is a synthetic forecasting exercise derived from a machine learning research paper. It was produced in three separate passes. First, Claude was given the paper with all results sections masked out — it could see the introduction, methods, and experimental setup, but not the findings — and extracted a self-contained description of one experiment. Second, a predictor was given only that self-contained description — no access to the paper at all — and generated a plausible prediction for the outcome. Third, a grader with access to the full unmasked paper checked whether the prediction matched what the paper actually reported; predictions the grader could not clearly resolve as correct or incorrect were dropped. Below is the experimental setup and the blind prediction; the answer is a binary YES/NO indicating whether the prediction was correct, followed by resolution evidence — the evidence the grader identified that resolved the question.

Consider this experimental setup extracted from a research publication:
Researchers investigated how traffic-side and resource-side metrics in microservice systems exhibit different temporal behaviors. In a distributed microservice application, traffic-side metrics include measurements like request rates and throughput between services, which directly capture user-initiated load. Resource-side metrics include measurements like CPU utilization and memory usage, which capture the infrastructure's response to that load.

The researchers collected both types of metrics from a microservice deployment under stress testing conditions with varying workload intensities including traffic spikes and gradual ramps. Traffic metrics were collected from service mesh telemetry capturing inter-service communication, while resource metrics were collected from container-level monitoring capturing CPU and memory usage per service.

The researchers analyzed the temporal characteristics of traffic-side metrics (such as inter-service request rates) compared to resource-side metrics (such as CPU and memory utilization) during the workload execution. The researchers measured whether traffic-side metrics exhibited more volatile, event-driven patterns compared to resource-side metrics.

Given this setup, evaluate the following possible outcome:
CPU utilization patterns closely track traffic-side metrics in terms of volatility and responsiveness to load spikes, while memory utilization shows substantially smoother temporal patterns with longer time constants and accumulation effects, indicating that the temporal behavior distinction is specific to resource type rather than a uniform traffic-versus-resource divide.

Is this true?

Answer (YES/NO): NO